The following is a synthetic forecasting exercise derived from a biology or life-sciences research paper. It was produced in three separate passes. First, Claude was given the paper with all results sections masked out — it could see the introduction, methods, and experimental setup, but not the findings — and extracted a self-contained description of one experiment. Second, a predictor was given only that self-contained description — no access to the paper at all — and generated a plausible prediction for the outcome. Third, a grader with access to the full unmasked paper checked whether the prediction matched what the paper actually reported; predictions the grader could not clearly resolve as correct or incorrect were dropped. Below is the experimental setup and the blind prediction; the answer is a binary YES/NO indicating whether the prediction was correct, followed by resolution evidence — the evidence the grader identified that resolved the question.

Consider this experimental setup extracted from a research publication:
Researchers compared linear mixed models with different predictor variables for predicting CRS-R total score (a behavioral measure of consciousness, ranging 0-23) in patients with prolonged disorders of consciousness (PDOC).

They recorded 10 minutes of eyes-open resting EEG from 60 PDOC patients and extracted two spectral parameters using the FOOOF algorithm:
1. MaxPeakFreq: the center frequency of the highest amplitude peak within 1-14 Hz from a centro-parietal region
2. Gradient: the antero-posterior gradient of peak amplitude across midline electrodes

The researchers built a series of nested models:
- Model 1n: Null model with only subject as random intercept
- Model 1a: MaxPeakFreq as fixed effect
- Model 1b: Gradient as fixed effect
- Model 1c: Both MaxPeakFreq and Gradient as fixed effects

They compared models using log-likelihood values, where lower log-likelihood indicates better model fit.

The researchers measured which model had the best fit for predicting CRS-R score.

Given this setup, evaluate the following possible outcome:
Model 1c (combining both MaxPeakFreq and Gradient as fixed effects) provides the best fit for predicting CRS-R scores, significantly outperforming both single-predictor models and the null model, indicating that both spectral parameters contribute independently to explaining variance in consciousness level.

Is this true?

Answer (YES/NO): NO